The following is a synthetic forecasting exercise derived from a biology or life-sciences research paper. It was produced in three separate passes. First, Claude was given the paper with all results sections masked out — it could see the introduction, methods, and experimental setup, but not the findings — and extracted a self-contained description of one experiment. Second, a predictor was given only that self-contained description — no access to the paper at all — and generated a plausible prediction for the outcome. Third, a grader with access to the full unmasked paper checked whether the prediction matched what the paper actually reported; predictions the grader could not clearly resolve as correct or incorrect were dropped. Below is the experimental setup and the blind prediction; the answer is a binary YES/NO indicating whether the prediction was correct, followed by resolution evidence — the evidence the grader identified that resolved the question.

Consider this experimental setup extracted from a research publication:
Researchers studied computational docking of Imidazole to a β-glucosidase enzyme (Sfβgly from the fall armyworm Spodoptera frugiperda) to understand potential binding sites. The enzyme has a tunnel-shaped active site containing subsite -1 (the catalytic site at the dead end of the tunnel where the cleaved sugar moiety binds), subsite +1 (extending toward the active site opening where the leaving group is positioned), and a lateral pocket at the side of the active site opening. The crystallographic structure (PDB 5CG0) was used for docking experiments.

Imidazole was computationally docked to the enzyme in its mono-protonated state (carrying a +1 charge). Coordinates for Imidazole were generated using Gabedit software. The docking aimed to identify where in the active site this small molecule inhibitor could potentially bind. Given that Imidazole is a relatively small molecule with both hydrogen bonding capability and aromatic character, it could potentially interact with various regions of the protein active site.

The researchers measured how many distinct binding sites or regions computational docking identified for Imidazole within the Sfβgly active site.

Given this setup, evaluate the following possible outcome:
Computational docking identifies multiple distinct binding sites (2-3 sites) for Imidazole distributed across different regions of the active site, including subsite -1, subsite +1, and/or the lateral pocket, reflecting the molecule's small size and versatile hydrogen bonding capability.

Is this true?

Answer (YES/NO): YES